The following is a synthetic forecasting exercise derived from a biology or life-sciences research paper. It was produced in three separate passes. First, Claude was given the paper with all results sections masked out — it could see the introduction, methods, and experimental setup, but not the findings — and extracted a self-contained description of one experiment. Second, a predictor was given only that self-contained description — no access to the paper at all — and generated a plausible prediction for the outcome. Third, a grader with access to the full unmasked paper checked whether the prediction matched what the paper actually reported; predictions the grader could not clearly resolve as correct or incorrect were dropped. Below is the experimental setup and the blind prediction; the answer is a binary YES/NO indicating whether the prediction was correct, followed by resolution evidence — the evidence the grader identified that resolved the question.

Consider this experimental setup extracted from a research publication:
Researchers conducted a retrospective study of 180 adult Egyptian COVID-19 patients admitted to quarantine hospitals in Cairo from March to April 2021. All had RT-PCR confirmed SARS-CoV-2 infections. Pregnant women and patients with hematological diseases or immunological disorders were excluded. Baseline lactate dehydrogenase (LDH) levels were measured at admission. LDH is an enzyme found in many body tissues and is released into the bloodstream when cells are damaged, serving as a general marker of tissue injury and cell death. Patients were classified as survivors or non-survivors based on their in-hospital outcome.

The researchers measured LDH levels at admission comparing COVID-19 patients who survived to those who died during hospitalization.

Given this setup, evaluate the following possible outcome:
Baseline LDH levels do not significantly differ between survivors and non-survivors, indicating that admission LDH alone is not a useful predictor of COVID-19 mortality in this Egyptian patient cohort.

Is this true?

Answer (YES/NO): NO